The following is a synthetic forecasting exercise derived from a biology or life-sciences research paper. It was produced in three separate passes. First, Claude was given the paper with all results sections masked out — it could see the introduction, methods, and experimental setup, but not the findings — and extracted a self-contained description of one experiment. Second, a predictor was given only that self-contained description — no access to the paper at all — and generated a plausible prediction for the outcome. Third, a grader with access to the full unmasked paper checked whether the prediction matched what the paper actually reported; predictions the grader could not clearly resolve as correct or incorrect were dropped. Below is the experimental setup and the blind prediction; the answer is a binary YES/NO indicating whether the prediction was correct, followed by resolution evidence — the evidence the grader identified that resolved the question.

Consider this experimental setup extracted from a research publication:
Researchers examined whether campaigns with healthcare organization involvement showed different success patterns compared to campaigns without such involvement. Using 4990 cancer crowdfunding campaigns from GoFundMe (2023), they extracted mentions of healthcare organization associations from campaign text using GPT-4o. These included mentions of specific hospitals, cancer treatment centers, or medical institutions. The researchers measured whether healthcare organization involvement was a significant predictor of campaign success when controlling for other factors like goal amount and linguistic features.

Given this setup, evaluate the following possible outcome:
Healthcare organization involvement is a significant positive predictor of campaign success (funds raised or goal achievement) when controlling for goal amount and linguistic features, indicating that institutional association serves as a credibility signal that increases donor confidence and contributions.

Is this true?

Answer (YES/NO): NO